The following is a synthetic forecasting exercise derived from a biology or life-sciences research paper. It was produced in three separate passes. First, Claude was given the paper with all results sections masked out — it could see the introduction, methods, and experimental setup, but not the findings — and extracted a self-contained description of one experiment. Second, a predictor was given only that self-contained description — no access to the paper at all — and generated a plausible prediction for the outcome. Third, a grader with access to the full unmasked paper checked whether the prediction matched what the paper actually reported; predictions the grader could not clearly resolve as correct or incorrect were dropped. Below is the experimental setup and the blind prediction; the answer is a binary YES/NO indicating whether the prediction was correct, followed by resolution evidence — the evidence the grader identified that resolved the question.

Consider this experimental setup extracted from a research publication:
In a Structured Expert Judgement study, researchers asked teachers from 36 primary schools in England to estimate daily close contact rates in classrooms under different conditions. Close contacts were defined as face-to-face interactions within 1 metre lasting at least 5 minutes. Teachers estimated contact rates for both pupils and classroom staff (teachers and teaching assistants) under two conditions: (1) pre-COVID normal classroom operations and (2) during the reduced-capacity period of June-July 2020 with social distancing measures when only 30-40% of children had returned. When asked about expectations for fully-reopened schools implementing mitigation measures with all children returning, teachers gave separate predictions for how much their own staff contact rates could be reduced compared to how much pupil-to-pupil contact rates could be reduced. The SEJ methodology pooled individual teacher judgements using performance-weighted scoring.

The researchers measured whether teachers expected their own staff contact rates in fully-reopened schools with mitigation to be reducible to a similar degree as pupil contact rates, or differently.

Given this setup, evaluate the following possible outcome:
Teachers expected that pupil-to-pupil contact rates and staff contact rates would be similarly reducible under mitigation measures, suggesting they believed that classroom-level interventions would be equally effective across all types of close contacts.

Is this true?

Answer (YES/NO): NO